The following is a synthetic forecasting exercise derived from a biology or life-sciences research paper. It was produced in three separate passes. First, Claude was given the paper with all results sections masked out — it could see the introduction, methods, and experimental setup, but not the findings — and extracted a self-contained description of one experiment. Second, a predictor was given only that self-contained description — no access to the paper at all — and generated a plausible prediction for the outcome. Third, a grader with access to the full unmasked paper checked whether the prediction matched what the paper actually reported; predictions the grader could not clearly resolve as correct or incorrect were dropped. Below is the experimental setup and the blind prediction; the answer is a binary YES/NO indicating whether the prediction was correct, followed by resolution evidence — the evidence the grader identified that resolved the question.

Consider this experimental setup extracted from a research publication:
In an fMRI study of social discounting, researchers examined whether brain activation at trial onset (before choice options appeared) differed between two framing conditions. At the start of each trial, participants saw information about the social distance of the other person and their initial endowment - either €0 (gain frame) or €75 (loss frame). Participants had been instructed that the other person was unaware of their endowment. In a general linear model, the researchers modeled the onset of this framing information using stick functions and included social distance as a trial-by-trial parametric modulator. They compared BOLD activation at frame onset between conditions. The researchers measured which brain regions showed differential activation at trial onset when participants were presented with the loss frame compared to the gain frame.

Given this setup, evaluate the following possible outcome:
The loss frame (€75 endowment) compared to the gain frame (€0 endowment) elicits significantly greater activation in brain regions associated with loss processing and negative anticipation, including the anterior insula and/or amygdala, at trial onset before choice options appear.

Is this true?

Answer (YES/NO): NO